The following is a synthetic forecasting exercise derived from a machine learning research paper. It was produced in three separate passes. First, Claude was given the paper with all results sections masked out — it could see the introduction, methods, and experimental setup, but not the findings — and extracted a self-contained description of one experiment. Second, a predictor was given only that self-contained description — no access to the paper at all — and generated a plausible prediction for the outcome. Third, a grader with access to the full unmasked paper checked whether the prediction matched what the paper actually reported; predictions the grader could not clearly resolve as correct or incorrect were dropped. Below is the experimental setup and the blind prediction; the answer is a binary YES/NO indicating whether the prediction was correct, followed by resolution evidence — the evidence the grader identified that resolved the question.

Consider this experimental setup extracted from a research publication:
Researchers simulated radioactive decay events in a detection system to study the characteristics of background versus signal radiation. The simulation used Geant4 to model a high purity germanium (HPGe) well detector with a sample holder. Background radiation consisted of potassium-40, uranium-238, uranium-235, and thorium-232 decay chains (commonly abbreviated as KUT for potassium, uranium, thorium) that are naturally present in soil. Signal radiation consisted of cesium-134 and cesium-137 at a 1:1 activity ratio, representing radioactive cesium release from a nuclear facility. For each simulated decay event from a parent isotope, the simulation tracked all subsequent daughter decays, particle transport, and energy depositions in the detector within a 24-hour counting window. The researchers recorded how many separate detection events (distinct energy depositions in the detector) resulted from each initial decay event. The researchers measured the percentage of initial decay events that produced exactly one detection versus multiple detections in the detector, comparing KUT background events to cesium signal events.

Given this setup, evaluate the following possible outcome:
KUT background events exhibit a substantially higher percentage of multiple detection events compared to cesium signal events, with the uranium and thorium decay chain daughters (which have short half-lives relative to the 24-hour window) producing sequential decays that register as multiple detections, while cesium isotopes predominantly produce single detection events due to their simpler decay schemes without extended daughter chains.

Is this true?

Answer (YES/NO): YES